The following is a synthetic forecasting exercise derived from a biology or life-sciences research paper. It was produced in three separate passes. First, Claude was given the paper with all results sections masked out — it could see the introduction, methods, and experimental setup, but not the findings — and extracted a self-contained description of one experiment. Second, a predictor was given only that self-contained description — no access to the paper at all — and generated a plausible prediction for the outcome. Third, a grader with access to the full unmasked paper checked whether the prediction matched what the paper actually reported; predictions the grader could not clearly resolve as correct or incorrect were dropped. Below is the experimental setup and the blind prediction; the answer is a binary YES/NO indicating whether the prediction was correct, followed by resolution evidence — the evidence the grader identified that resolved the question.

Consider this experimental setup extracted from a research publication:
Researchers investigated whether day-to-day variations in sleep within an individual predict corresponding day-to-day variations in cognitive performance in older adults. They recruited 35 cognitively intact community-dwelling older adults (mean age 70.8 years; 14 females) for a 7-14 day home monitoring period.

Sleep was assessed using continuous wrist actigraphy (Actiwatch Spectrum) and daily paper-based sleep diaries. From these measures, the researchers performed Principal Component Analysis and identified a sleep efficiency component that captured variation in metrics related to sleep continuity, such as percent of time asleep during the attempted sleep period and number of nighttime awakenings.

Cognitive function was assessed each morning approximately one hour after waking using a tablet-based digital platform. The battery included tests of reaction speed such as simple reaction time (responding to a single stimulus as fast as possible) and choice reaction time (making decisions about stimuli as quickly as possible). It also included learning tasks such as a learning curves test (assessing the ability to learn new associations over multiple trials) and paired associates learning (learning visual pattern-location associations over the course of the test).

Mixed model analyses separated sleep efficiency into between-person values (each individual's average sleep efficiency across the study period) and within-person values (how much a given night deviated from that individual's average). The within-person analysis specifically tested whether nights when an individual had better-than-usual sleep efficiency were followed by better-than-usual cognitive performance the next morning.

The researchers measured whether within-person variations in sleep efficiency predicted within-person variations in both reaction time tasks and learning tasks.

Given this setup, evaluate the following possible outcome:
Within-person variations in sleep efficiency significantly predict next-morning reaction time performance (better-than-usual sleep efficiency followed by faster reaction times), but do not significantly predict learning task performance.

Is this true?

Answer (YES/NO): YES